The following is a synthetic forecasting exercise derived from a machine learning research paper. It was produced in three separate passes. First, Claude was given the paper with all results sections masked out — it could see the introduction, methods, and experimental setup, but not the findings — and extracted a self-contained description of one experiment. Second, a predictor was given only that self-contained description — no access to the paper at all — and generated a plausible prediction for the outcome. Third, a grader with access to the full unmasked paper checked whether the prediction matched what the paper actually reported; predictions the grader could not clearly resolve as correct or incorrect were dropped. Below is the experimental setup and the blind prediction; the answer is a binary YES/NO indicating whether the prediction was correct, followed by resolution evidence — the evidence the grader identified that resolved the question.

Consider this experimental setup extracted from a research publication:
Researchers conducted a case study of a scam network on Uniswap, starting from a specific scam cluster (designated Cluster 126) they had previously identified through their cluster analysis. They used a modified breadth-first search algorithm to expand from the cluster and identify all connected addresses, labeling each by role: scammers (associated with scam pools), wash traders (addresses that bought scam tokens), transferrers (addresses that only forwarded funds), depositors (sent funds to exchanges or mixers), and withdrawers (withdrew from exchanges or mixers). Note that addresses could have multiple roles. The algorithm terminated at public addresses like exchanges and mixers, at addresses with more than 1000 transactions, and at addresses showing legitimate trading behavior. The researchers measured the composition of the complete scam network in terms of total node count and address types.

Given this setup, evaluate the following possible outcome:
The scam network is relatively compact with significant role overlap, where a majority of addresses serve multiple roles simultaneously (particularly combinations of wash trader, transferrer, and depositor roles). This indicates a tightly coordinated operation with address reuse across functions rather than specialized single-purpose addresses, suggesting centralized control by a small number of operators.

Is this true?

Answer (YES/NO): NO